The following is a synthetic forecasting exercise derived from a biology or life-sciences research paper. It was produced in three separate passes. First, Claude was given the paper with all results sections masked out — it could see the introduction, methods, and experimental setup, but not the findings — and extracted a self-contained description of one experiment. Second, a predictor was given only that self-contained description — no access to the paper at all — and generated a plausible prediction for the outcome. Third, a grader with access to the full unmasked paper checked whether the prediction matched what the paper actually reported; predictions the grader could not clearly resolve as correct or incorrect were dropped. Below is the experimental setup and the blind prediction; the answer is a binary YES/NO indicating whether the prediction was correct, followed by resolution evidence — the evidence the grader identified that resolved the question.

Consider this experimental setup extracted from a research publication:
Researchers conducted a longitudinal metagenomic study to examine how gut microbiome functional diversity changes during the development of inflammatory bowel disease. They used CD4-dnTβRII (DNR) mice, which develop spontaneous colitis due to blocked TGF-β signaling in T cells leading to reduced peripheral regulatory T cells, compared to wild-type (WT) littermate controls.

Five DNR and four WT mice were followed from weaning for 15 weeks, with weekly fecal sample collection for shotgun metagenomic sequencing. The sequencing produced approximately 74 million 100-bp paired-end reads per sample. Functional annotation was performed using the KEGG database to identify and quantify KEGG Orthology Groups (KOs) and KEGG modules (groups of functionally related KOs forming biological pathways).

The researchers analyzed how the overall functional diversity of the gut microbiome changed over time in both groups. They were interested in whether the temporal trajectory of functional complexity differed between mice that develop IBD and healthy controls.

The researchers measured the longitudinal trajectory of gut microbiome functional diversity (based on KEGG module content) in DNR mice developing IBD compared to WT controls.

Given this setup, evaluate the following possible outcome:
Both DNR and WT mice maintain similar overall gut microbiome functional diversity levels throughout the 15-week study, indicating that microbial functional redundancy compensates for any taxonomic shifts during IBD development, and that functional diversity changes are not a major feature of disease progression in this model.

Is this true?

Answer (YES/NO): NO